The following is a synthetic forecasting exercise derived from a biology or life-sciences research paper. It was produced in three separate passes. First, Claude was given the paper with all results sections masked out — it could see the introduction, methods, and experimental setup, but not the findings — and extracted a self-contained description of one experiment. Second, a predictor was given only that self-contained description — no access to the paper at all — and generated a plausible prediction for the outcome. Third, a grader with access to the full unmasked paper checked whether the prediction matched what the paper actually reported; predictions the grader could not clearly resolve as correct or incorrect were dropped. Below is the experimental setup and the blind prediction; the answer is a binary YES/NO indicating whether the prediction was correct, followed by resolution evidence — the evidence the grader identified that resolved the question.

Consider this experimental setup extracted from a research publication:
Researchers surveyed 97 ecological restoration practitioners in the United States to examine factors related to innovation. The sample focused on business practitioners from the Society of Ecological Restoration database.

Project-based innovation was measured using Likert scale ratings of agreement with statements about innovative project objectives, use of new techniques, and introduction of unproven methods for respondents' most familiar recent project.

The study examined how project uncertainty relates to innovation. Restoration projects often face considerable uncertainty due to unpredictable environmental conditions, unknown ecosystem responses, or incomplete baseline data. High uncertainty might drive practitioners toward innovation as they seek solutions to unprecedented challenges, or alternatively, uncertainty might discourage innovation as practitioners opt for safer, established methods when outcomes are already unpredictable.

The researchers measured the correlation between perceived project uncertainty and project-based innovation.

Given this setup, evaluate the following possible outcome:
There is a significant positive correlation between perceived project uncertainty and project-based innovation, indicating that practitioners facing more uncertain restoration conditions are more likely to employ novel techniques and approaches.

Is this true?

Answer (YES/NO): NO